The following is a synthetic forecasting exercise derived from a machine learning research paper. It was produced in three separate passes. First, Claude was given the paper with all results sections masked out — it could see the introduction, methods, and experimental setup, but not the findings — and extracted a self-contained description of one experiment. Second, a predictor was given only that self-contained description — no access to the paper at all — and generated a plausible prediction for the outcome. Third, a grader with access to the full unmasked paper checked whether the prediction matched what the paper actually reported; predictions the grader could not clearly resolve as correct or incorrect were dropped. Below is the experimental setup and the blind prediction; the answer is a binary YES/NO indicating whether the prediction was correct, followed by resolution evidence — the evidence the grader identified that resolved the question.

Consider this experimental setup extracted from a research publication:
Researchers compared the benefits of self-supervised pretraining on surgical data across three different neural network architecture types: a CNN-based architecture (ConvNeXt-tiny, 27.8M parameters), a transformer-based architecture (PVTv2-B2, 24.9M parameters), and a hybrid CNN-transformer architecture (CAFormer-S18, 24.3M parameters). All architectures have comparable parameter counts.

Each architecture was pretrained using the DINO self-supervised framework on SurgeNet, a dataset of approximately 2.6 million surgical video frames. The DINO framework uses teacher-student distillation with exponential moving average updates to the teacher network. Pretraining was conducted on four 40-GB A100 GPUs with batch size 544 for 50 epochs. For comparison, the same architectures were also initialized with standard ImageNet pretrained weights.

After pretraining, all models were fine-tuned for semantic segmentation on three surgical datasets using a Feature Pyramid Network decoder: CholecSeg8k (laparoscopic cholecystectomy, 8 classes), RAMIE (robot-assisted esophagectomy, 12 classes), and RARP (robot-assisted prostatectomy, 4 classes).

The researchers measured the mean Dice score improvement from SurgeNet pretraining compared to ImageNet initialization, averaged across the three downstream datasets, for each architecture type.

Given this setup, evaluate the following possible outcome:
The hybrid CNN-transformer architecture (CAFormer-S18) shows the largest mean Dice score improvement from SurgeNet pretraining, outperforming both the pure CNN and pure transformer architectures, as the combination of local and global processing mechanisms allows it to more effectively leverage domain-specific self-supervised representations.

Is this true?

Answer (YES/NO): YES